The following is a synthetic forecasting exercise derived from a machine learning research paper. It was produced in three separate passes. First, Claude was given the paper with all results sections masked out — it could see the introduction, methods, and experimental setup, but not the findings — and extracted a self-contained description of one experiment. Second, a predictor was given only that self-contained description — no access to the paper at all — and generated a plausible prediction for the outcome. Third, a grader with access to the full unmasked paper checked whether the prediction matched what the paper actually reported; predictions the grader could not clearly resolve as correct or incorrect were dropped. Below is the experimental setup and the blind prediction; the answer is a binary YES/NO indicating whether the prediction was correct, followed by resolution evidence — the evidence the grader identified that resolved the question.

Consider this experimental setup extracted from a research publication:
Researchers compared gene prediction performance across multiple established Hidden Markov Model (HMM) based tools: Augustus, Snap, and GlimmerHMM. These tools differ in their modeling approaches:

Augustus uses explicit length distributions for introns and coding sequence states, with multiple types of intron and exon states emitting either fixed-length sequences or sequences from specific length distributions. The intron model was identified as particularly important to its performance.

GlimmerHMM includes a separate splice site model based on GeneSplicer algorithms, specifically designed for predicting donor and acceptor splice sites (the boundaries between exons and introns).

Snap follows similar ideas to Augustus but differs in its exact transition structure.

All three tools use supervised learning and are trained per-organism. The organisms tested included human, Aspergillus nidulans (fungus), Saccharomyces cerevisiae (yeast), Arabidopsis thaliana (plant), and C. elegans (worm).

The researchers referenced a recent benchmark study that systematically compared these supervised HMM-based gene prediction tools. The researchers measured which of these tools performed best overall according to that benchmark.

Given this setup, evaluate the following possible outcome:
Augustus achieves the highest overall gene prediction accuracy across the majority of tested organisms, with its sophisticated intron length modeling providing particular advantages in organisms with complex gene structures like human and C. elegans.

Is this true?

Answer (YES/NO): NO